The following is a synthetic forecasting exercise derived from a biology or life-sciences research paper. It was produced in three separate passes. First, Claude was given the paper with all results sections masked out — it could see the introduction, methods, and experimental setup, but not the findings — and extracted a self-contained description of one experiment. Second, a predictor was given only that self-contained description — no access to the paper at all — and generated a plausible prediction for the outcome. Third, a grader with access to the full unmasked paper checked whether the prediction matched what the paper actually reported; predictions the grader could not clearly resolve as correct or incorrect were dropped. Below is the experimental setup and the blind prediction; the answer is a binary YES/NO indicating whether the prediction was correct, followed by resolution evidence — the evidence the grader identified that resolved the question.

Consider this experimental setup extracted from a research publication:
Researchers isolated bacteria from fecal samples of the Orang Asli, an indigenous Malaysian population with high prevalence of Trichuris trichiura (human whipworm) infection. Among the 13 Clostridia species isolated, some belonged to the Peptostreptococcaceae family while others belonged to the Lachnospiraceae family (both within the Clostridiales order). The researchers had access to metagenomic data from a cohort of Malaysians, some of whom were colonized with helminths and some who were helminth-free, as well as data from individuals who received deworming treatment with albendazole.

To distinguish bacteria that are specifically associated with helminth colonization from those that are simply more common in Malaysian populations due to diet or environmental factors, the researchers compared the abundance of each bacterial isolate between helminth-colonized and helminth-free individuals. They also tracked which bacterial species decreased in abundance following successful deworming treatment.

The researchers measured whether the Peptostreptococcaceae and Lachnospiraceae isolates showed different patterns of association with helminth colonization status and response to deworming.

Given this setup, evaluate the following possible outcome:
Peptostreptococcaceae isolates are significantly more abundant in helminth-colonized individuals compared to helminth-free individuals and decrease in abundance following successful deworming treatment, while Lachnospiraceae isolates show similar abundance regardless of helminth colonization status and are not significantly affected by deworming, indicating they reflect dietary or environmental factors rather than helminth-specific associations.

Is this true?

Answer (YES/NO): YES